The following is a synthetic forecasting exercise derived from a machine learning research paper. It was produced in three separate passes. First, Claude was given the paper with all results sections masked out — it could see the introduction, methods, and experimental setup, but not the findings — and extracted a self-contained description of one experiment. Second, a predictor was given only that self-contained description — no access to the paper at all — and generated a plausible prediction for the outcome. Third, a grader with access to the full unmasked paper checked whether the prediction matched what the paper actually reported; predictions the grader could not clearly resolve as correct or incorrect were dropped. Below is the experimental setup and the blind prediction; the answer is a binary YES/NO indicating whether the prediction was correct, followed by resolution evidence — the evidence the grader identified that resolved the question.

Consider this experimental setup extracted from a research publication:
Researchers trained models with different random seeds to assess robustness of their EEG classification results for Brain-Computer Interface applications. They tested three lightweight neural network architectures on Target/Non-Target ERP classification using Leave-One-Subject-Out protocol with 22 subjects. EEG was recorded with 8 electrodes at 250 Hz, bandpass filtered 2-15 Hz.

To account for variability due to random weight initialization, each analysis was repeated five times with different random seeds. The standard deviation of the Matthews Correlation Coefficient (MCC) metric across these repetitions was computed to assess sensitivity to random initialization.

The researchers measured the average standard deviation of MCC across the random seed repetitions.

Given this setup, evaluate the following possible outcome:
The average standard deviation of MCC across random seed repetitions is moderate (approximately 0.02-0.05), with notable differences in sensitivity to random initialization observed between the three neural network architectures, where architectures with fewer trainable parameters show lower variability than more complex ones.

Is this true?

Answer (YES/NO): NO